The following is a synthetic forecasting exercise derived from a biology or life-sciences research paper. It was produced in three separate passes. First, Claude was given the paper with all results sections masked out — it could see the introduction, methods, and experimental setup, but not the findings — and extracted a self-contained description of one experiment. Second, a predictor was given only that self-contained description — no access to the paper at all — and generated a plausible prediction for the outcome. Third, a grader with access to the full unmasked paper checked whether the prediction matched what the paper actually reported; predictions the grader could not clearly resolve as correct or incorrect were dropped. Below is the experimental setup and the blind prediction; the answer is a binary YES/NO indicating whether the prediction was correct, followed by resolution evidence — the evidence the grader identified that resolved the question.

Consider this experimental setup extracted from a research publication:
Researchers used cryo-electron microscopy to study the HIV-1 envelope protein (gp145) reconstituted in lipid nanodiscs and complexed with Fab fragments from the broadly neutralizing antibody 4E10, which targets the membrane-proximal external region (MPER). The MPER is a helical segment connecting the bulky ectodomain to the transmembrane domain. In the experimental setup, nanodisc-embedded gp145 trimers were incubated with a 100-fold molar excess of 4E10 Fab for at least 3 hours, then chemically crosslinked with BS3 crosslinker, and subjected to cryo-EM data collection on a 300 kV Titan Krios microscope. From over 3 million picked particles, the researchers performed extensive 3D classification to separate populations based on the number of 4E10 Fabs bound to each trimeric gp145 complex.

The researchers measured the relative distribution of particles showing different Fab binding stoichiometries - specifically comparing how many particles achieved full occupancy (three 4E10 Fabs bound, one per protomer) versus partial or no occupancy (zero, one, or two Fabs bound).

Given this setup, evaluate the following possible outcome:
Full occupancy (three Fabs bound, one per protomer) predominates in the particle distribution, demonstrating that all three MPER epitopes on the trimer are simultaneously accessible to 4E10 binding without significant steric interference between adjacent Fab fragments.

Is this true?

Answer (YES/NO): NO